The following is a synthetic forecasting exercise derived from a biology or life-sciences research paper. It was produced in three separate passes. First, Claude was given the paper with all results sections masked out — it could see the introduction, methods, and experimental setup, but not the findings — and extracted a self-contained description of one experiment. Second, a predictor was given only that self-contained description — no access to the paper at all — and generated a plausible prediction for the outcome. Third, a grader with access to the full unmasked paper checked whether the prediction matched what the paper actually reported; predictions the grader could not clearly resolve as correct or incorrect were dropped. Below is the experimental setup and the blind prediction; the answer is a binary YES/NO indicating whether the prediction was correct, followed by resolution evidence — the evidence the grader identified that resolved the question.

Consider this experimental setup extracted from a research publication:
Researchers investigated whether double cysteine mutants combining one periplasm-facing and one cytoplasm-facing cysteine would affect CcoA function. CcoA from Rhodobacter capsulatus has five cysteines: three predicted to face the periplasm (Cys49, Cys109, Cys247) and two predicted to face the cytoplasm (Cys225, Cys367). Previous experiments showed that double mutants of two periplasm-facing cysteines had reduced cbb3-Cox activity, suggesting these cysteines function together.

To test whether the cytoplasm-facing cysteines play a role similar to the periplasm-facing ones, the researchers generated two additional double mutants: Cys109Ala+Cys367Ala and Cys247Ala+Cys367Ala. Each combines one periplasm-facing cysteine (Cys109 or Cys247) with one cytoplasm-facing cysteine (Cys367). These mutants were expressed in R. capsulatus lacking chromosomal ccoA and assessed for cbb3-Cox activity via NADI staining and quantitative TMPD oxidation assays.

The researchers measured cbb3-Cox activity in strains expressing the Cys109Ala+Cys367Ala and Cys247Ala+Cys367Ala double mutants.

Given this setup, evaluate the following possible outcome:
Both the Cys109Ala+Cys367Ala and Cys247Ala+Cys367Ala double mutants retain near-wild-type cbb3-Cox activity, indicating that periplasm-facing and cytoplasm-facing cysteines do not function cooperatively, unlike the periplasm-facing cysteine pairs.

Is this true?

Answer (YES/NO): NO